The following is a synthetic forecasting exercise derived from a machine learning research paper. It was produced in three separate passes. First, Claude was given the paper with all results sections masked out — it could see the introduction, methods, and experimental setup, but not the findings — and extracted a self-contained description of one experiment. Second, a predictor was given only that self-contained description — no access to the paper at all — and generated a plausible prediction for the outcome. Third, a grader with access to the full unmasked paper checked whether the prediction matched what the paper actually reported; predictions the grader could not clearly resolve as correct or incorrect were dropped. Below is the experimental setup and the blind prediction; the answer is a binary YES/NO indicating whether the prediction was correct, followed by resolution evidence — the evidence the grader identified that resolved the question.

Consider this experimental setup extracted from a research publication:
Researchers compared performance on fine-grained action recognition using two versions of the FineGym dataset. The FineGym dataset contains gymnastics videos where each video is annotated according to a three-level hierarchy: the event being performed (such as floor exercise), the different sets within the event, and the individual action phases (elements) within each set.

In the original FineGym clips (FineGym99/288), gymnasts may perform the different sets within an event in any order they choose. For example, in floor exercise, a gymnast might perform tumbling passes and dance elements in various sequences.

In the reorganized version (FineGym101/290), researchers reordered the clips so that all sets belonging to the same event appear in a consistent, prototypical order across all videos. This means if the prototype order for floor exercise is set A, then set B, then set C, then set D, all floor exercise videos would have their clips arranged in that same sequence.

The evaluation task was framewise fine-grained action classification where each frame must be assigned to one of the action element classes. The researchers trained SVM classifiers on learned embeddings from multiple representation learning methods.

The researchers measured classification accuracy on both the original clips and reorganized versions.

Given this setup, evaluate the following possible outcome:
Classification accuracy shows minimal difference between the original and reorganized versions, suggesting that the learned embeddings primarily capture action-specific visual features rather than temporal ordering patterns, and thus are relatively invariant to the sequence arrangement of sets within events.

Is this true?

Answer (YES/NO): NO